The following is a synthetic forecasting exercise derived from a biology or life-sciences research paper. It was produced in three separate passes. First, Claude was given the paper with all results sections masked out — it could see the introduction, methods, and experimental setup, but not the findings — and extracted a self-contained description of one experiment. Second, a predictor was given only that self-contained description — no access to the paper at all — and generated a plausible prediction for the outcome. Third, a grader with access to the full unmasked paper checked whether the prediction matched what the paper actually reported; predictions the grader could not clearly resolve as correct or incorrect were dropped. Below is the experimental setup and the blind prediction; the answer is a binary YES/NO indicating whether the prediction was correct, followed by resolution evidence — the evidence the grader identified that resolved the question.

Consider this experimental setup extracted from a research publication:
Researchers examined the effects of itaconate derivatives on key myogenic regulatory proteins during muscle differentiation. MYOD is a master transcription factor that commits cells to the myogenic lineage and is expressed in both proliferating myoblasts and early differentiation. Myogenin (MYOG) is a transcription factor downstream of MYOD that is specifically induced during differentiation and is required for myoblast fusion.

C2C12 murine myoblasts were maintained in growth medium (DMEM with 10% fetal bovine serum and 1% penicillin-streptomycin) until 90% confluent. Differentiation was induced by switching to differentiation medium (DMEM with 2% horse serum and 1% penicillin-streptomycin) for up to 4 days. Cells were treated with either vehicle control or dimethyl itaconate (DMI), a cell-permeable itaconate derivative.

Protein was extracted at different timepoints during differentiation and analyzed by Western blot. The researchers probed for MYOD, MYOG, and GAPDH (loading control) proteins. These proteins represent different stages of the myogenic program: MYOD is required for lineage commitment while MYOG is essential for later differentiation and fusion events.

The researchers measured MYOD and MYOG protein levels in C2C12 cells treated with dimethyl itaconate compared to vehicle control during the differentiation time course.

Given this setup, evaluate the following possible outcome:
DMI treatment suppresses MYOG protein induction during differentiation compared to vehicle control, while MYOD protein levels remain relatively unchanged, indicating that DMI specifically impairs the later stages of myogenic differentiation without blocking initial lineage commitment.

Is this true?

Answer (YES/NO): YES